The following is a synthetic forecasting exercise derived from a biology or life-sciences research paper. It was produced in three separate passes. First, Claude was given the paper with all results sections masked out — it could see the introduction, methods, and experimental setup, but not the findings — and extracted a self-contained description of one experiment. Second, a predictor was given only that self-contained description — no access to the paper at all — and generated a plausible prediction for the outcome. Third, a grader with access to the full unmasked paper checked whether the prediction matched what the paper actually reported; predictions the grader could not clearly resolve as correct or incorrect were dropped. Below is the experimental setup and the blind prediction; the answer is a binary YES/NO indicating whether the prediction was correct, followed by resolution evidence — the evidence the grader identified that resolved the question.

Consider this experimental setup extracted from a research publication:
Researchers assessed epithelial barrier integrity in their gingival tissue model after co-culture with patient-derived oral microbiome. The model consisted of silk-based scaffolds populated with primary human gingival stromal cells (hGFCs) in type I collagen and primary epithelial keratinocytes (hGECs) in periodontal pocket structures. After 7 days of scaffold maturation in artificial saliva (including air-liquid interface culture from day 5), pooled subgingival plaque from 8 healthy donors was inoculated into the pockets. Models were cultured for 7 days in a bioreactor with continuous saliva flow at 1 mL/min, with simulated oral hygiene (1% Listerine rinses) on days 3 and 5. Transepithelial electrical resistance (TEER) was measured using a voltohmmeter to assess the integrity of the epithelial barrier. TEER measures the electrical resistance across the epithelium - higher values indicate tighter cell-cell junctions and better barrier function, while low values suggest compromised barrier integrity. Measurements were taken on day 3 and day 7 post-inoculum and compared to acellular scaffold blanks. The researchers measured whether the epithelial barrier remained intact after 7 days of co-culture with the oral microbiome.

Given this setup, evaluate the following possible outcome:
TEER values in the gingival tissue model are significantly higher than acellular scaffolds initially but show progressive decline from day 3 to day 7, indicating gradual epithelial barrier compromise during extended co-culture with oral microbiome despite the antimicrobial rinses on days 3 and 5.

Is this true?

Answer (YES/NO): NO